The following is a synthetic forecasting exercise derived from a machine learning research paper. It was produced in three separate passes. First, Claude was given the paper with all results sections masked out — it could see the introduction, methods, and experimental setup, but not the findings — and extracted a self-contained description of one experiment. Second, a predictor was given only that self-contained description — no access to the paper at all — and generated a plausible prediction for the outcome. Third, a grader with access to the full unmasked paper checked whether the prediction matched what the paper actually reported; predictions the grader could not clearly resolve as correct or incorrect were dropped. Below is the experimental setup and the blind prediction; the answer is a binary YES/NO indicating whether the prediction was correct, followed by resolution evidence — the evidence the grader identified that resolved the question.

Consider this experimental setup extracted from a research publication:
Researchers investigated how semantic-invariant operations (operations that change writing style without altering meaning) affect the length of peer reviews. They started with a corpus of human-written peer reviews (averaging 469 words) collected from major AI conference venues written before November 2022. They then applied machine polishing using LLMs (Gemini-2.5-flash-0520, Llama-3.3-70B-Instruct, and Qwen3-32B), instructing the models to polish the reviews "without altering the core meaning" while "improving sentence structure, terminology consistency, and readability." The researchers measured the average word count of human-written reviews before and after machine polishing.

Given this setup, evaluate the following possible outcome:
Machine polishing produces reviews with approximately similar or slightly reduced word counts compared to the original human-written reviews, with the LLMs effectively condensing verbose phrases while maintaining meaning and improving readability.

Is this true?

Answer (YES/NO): NO